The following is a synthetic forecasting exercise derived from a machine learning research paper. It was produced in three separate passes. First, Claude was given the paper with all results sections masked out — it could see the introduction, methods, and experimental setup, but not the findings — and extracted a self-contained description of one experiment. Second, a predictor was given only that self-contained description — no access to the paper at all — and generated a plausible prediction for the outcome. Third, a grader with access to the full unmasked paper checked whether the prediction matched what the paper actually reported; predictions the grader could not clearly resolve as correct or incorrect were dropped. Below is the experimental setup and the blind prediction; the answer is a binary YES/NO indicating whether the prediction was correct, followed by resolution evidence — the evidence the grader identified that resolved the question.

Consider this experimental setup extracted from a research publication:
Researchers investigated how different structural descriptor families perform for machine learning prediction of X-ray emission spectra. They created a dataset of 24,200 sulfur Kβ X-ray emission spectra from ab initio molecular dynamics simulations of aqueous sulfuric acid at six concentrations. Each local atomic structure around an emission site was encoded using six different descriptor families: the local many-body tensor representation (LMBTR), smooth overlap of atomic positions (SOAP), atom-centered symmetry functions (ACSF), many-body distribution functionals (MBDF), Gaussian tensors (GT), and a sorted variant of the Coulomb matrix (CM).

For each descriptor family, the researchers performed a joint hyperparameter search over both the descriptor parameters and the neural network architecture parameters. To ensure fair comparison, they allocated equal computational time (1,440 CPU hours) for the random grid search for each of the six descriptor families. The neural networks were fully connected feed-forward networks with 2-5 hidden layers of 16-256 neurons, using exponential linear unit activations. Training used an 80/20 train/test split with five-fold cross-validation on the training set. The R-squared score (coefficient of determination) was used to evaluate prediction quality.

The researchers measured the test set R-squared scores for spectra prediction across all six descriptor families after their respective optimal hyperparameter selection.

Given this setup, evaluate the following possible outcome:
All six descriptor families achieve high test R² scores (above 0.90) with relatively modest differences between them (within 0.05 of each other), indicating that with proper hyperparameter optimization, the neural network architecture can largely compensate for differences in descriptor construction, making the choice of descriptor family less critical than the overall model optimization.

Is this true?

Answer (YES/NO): NO